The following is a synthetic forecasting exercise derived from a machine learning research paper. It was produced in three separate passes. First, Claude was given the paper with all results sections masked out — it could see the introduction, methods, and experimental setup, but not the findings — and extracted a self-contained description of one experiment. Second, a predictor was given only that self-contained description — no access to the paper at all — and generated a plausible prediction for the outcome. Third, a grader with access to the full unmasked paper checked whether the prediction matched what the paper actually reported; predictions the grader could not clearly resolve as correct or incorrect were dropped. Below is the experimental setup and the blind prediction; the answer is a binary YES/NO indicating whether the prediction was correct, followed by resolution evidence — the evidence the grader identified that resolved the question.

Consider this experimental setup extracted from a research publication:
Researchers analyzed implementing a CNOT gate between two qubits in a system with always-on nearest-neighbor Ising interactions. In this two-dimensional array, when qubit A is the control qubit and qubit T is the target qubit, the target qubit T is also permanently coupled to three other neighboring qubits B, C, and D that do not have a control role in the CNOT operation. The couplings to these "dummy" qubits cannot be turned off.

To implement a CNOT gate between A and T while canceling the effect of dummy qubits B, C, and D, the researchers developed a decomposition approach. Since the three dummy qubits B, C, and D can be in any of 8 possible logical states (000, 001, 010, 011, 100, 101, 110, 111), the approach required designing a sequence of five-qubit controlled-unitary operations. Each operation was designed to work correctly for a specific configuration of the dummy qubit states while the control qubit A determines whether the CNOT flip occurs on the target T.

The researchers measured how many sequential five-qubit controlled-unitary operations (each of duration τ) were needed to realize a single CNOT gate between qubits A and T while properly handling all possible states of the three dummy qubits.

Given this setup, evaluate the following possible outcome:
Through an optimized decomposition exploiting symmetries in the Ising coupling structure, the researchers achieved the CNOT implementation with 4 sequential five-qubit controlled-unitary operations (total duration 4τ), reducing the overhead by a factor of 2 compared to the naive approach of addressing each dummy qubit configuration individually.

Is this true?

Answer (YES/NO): NO